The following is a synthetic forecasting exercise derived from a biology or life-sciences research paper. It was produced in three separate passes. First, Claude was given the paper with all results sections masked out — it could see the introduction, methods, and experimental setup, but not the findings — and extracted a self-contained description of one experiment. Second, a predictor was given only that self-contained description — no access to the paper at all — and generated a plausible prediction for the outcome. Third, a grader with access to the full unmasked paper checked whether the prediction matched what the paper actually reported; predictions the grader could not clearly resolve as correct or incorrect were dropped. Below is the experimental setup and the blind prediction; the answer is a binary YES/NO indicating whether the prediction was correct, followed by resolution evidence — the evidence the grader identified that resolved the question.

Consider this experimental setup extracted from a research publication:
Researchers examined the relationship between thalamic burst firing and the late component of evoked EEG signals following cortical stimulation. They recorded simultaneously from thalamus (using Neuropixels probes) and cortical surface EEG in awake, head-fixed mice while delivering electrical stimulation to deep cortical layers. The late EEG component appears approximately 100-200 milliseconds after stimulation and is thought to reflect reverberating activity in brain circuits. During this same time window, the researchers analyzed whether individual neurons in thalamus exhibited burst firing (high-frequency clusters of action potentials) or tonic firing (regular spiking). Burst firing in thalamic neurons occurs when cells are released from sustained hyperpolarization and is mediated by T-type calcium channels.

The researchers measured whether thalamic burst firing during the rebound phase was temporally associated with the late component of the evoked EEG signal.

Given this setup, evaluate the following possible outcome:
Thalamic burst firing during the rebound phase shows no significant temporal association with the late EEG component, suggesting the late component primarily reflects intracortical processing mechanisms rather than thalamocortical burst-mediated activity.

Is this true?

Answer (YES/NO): NO